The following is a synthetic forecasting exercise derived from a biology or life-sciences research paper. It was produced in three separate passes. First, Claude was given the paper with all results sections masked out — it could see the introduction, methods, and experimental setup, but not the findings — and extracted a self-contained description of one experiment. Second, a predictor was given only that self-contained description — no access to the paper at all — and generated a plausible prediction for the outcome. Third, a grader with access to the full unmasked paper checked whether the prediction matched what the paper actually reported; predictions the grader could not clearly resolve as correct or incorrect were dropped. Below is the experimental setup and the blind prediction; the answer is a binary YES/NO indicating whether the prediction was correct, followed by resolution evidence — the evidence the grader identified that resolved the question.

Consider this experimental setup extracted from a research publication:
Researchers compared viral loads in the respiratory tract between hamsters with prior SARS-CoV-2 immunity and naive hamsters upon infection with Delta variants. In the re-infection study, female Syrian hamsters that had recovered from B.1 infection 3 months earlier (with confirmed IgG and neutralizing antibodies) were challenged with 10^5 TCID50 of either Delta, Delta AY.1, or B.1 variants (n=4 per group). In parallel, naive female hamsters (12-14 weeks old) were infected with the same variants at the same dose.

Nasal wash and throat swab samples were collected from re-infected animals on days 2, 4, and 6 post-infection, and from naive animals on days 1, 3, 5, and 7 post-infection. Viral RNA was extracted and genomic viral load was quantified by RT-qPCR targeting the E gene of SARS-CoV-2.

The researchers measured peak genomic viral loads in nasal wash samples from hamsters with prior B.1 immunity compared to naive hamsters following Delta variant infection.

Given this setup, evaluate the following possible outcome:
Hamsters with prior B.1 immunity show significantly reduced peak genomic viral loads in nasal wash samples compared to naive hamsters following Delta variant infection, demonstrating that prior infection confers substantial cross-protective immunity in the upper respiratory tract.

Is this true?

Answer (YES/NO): YES